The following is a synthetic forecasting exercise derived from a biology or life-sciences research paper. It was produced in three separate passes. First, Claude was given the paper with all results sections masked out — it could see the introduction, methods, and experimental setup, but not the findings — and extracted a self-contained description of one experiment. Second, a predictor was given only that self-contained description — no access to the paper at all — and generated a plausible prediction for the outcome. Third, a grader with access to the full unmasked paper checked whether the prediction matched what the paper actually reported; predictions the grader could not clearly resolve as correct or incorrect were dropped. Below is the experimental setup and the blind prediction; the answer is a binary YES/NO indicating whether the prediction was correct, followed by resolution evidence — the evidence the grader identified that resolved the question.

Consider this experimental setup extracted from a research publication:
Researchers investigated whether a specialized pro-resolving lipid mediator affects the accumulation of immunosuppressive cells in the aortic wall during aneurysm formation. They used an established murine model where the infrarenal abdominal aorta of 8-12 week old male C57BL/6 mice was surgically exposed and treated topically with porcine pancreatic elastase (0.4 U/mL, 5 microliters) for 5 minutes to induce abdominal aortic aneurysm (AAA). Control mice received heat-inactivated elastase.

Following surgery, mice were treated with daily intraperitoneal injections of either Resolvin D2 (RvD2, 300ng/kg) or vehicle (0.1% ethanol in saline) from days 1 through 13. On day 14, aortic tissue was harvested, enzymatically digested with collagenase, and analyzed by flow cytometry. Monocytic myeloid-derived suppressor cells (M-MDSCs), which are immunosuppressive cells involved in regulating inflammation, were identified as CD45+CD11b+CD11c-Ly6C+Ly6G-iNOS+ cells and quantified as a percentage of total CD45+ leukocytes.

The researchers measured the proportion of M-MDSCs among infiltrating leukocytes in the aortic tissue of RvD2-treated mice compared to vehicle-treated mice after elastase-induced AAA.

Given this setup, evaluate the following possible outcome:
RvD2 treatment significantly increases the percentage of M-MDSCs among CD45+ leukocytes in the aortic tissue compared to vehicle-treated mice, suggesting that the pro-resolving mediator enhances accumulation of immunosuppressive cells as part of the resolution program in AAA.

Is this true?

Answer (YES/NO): YES